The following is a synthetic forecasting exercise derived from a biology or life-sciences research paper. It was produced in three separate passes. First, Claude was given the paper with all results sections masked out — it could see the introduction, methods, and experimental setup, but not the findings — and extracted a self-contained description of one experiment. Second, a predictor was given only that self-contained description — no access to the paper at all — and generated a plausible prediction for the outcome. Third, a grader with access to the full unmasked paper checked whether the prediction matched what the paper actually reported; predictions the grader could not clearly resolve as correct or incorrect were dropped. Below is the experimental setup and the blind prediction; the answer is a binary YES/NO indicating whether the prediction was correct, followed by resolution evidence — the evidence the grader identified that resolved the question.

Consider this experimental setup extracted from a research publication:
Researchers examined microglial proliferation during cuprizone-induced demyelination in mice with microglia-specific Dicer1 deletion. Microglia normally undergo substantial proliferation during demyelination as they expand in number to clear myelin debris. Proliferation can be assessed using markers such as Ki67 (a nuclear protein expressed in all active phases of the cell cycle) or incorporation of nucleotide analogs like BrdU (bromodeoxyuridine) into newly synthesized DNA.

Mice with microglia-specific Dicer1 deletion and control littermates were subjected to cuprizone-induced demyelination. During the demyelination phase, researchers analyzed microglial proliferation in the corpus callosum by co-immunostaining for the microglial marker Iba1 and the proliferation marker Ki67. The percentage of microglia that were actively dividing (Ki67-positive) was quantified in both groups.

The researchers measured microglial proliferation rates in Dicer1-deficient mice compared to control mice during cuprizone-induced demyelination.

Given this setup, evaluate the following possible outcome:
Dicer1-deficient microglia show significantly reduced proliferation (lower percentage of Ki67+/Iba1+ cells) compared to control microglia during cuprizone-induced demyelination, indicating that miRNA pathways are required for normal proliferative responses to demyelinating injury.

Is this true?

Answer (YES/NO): NO